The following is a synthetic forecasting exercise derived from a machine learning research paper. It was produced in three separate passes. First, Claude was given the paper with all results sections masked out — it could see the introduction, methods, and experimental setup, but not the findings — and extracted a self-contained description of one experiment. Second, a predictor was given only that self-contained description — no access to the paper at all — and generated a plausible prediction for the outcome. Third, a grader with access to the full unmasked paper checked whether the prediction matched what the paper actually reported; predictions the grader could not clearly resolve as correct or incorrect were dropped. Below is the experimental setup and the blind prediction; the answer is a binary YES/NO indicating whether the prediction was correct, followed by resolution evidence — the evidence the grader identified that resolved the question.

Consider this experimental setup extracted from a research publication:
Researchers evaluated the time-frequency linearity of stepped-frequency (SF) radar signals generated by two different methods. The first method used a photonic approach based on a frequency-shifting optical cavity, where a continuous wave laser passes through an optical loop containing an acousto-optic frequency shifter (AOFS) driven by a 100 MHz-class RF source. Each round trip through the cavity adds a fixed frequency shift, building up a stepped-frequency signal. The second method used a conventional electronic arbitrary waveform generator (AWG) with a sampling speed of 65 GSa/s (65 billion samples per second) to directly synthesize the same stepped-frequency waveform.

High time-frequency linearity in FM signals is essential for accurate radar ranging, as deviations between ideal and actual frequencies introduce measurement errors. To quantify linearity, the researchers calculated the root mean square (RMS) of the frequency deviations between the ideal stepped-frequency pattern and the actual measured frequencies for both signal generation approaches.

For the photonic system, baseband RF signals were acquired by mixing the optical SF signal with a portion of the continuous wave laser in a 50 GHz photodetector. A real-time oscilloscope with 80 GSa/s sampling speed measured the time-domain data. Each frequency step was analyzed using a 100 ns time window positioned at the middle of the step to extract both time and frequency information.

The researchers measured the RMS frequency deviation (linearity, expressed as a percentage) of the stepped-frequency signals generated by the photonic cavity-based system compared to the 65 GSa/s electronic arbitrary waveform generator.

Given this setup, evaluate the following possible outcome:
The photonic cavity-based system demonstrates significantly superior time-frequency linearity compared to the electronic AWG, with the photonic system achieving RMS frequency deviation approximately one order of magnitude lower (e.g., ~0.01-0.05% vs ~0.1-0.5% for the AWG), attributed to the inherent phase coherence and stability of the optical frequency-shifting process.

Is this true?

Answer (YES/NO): NO